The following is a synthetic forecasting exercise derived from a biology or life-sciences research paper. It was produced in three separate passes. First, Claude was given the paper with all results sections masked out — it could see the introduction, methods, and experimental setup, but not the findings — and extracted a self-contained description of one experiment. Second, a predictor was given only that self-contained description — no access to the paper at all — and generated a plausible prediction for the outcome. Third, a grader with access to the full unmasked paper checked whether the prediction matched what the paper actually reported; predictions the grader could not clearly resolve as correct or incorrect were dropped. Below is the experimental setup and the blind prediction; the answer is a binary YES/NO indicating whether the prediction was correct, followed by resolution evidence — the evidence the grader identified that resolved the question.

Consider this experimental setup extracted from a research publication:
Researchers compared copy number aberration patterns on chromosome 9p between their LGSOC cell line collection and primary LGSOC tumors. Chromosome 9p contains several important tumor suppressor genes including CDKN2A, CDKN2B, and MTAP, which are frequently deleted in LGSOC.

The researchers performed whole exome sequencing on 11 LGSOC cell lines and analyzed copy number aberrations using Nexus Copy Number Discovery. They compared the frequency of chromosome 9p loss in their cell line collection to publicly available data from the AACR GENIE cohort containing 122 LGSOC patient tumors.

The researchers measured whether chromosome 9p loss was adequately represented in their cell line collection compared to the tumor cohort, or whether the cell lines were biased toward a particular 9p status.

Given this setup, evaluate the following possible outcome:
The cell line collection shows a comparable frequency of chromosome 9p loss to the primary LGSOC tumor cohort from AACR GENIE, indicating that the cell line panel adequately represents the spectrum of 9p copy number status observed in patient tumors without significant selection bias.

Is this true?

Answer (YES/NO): NO